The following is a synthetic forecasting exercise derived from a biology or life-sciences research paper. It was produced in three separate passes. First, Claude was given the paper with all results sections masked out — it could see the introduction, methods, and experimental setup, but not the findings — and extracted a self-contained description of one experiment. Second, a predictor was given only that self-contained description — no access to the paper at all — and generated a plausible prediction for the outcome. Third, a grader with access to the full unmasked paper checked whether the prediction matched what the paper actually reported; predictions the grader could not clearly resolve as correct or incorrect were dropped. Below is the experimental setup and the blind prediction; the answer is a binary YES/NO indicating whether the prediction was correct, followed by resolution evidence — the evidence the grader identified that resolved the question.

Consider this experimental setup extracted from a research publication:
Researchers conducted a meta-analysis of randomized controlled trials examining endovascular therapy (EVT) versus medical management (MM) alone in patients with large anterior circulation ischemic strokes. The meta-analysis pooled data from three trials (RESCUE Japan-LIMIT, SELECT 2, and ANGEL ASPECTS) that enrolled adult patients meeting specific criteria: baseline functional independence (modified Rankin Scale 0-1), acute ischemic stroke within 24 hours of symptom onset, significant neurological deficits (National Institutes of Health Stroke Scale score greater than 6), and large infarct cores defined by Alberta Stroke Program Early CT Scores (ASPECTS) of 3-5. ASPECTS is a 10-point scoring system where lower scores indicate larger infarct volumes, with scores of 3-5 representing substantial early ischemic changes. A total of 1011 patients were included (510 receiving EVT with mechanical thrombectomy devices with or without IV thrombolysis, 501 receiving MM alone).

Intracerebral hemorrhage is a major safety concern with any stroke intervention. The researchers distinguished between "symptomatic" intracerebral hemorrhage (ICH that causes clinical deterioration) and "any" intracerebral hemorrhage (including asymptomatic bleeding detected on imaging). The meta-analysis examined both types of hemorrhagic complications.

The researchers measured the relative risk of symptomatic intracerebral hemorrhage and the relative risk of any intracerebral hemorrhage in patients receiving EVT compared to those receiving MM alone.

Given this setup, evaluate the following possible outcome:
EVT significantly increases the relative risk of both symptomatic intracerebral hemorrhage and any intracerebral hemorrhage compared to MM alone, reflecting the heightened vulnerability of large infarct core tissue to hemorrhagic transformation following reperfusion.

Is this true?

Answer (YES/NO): NO